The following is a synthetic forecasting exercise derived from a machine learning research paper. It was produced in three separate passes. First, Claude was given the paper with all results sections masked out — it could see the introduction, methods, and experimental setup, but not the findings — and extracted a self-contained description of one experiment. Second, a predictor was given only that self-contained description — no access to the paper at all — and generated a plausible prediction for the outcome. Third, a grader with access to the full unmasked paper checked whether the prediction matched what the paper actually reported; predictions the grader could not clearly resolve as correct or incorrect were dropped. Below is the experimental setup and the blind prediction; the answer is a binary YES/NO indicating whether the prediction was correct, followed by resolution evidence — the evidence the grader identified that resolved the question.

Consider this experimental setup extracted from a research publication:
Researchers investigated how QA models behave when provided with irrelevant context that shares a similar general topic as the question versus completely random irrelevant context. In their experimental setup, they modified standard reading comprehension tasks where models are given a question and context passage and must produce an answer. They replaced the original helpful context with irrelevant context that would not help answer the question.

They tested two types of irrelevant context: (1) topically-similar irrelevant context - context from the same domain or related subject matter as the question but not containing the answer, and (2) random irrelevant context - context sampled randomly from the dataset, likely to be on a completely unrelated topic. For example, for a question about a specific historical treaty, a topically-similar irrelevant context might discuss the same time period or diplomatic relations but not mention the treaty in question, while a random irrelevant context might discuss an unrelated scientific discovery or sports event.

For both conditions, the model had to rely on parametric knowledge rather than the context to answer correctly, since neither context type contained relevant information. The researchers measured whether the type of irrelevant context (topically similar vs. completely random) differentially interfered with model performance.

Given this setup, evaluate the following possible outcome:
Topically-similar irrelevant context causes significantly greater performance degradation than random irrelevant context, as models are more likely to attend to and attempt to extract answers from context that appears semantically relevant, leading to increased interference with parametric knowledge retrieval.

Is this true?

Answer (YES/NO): NO